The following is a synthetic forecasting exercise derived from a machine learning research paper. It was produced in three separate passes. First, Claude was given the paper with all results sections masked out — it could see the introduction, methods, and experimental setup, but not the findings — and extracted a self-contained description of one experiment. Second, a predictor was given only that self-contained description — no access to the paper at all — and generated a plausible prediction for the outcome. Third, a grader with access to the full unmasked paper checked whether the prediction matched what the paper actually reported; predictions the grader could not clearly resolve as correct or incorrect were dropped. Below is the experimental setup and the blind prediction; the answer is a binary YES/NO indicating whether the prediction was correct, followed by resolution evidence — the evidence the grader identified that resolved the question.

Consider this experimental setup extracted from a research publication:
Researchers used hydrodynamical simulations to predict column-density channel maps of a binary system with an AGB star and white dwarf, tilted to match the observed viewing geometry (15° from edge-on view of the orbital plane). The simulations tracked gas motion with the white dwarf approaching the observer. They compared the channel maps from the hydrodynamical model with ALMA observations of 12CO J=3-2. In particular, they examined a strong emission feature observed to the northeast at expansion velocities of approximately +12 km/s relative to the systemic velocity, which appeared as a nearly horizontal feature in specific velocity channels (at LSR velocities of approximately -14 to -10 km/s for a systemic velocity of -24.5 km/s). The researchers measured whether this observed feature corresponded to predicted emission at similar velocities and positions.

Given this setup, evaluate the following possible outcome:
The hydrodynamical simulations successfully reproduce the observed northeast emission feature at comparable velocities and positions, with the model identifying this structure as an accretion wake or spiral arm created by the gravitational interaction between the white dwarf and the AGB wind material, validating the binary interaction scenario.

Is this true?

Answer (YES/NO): YES